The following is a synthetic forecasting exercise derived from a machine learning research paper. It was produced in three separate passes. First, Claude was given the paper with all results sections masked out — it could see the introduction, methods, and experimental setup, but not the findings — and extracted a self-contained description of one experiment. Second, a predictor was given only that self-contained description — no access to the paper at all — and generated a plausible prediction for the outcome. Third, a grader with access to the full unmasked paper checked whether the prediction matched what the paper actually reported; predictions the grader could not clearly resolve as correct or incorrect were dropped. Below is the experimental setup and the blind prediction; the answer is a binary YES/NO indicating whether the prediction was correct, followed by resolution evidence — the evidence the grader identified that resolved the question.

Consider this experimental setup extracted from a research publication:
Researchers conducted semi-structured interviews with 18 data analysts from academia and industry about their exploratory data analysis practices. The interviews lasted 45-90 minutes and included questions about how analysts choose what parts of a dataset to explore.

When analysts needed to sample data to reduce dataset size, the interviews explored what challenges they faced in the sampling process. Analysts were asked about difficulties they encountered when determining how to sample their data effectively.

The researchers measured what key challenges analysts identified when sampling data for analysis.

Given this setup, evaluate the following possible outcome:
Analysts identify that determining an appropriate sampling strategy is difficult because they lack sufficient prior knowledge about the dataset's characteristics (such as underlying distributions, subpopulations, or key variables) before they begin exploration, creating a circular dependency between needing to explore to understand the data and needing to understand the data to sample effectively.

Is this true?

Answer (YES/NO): NO